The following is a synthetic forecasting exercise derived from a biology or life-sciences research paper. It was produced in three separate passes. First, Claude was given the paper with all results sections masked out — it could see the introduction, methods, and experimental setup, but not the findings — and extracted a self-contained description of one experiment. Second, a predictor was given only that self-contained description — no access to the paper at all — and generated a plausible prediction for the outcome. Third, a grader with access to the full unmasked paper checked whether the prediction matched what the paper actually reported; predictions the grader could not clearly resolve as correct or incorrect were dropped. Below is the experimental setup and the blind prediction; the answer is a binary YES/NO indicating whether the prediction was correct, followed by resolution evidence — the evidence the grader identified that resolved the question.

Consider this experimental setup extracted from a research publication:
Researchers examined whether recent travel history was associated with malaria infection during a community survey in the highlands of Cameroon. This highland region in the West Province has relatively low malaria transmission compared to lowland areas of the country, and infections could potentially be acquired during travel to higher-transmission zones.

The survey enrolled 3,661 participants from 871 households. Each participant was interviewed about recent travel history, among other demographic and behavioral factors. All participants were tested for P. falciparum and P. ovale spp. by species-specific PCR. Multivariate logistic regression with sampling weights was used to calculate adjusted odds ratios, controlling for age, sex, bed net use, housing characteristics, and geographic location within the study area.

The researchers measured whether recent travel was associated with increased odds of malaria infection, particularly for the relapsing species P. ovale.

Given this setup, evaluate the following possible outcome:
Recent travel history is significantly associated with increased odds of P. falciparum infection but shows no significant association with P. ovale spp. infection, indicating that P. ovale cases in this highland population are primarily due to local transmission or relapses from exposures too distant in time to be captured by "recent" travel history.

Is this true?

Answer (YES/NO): YES